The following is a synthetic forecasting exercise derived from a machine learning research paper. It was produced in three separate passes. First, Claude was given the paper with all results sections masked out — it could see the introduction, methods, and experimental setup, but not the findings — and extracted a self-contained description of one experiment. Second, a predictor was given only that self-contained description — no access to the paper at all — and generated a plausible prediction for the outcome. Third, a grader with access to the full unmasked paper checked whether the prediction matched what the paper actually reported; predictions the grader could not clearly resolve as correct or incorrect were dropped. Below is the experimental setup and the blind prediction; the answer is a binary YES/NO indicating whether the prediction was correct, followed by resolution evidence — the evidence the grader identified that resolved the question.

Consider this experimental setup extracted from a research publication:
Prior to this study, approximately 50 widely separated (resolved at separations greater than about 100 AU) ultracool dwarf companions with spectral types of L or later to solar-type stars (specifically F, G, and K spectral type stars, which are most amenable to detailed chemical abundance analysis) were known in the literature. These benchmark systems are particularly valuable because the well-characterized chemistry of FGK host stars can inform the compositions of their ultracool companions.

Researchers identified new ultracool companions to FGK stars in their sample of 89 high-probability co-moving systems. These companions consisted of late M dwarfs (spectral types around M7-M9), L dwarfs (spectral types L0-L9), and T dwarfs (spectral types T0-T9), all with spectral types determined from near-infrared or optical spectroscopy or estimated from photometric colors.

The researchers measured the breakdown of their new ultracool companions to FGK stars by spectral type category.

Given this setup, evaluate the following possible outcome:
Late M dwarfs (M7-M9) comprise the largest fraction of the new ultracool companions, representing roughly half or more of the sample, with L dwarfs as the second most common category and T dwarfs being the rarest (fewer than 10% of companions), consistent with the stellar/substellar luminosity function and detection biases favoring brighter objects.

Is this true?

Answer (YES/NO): NO